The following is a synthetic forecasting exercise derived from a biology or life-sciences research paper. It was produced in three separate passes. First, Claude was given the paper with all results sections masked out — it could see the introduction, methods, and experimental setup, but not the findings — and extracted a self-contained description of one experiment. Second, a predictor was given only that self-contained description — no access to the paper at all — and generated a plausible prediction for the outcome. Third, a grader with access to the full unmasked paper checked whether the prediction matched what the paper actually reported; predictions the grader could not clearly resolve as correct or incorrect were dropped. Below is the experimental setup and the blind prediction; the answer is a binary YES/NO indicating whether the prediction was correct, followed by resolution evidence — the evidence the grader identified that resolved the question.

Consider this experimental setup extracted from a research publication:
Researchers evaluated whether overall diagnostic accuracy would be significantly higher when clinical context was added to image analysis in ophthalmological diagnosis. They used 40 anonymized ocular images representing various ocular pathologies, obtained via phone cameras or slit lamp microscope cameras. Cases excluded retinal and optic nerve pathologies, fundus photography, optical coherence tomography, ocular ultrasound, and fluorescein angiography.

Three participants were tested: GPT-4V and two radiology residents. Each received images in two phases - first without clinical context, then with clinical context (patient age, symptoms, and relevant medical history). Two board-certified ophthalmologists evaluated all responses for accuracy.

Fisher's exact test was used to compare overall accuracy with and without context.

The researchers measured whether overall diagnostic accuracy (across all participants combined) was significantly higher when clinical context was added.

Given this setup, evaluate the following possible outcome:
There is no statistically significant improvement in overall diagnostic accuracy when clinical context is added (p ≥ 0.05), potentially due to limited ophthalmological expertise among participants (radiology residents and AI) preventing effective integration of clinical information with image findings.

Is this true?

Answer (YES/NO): NO